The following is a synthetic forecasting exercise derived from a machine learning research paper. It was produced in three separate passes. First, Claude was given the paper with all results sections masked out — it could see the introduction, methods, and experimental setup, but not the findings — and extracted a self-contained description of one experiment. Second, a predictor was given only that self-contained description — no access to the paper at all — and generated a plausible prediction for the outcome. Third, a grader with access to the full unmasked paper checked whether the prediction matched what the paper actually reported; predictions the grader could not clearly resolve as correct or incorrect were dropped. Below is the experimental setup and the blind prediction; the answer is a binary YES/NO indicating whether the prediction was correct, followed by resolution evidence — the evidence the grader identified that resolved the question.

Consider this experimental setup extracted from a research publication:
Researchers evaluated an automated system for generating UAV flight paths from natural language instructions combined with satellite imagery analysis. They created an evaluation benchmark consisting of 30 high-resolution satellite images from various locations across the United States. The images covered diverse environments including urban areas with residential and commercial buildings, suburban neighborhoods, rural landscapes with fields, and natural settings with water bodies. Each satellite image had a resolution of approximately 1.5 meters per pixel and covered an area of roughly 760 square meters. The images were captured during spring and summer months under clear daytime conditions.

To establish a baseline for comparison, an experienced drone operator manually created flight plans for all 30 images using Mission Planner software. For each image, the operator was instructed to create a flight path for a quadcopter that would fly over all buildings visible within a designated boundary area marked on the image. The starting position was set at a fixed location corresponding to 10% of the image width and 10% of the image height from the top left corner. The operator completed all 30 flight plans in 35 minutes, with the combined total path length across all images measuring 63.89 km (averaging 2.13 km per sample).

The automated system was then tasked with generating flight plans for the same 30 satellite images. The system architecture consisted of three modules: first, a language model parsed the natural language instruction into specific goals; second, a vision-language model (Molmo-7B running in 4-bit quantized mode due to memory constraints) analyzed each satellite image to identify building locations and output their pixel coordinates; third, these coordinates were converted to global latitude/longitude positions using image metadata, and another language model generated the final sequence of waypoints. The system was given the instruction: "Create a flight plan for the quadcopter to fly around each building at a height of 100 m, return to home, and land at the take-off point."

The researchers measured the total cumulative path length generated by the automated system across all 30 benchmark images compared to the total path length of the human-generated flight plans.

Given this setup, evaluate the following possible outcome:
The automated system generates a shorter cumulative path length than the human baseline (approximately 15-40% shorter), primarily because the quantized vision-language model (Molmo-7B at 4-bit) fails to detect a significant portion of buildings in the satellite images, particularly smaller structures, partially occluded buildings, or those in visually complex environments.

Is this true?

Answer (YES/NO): NO